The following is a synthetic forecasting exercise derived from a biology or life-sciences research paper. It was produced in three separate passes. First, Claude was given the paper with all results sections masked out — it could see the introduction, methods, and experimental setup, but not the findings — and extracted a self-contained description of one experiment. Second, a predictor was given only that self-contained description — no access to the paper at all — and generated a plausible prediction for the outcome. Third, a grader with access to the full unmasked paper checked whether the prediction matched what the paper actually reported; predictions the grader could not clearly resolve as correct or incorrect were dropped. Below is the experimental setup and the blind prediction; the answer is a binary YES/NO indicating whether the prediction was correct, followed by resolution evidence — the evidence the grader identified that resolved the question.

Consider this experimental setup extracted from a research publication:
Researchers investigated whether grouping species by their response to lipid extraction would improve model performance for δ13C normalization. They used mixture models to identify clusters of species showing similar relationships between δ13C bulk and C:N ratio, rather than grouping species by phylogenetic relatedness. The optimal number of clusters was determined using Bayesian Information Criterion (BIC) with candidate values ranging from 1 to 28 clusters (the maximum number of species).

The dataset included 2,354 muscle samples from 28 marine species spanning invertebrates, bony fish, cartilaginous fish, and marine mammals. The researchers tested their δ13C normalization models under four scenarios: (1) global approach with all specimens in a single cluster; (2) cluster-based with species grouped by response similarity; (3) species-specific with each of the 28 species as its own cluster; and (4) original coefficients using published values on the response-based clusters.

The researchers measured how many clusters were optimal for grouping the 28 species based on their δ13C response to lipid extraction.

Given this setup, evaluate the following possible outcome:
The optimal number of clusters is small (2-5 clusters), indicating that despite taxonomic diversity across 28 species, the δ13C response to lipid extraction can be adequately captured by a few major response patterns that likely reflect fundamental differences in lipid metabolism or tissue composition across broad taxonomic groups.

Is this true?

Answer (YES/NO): NO